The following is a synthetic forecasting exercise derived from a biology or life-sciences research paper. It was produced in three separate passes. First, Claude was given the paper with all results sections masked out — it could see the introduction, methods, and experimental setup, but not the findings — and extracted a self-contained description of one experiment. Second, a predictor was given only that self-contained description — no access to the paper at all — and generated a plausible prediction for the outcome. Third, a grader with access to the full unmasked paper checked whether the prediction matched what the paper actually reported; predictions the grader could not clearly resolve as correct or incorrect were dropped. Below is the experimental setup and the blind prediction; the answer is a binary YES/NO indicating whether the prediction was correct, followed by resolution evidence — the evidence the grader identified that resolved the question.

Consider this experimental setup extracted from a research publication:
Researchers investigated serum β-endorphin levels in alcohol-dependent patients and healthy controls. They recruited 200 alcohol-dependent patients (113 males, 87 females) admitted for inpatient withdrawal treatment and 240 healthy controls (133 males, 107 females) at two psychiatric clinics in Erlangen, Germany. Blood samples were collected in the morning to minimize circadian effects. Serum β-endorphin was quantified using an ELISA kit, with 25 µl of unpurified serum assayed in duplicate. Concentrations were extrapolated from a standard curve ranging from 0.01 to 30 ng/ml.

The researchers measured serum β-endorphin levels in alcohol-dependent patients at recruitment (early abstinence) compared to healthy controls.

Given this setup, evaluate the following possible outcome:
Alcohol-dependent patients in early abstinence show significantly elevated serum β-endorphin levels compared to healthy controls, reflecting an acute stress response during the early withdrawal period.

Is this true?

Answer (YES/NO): NO